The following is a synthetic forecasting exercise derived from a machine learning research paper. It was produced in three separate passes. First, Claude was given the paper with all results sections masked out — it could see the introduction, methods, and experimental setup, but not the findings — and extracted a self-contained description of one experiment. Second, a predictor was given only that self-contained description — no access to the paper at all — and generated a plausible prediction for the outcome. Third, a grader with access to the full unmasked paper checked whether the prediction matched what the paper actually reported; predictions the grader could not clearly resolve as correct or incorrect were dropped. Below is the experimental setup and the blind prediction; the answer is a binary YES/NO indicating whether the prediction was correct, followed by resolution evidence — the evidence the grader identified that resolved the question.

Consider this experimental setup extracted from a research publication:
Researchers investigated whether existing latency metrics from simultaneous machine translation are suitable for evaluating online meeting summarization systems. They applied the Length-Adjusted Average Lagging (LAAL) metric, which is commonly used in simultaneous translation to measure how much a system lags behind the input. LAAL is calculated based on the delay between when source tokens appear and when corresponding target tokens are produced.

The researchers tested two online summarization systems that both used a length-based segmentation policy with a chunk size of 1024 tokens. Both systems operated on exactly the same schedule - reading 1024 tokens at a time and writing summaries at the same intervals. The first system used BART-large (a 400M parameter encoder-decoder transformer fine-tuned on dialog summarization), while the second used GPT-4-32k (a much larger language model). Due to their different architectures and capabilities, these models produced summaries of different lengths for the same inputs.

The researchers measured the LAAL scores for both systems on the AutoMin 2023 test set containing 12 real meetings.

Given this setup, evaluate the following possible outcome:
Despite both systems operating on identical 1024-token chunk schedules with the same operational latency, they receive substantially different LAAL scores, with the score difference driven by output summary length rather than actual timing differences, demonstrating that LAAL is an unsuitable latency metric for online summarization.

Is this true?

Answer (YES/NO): YES